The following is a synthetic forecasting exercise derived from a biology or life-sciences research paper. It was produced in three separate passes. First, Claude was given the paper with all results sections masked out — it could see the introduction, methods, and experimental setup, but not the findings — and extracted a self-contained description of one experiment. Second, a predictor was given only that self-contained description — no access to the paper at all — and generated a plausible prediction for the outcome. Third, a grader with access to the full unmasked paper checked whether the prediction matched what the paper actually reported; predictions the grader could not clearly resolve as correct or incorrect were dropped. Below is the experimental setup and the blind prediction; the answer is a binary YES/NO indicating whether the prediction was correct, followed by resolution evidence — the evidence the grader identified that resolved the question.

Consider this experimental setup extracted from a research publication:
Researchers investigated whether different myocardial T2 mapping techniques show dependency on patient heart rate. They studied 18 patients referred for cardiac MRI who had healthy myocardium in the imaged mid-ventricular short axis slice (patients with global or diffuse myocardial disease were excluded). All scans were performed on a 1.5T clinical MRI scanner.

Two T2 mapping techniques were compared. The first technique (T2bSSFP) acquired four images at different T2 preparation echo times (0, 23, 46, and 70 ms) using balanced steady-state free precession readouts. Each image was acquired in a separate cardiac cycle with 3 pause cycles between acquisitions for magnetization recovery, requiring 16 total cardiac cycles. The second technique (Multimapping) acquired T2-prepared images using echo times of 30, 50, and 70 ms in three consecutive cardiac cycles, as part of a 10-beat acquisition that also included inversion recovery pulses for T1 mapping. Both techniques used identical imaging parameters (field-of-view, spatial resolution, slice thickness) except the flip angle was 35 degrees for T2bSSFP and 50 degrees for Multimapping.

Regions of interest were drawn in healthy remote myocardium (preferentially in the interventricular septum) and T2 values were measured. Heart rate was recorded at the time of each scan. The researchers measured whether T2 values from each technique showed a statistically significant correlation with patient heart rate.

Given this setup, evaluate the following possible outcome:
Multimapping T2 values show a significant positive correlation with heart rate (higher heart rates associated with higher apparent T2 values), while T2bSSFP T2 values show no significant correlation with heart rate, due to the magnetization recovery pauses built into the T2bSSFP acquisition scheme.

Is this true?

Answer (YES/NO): NO